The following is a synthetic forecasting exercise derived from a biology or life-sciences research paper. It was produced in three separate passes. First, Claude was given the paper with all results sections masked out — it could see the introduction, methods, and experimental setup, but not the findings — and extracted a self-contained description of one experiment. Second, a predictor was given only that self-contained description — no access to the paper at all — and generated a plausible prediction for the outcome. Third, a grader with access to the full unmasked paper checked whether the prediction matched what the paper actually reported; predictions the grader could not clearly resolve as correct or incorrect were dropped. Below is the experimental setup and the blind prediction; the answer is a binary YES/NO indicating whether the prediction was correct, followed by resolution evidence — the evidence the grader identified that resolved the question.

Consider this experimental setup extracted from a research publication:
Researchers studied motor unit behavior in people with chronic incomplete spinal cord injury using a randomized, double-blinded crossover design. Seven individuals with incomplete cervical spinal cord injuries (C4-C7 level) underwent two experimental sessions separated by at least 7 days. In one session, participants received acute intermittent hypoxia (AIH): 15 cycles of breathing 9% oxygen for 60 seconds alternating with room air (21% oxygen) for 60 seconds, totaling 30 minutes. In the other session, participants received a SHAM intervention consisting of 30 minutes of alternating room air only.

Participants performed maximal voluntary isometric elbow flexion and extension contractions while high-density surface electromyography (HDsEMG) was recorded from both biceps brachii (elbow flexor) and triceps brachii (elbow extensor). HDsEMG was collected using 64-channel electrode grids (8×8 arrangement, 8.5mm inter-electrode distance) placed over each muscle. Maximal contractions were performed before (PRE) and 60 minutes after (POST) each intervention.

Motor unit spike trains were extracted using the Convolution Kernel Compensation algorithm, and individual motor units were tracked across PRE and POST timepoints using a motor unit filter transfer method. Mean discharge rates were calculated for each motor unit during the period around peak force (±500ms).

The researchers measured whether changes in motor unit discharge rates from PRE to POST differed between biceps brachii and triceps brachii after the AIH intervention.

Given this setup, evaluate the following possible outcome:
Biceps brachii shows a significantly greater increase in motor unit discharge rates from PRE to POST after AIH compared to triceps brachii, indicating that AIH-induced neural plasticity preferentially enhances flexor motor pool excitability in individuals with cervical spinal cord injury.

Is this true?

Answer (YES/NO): YES